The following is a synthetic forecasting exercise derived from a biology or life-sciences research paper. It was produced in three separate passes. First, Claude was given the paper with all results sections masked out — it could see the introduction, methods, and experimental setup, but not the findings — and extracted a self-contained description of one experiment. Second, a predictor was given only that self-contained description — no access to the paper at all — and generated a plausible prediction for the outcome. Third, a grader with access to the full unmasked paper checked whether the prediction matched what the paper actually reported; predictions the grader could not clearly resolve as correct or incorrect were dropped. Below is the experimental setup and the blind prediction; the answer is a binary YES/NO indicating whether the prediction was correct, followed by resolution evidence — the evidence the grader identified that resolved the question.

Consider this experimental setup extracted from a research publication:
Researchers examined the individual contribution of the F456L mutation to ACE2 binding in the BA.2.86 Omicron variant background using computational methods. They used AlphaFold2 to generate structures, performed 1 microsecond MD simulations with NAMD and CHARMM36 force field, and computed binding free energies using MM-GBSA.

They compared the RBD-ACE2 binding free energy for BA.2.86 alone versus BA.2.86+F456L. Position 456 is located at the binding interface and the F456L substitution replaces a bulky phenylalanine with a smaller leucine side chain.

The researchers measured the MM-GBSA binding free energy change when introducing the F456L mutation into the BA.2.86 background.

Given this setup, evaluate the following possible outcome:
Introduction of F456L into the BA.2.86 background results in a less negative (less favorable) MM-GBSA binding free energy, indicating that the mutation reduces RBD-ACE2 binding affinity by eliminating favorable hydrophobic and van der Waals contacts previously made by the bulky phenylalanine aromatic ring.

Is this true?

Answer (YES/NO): NO